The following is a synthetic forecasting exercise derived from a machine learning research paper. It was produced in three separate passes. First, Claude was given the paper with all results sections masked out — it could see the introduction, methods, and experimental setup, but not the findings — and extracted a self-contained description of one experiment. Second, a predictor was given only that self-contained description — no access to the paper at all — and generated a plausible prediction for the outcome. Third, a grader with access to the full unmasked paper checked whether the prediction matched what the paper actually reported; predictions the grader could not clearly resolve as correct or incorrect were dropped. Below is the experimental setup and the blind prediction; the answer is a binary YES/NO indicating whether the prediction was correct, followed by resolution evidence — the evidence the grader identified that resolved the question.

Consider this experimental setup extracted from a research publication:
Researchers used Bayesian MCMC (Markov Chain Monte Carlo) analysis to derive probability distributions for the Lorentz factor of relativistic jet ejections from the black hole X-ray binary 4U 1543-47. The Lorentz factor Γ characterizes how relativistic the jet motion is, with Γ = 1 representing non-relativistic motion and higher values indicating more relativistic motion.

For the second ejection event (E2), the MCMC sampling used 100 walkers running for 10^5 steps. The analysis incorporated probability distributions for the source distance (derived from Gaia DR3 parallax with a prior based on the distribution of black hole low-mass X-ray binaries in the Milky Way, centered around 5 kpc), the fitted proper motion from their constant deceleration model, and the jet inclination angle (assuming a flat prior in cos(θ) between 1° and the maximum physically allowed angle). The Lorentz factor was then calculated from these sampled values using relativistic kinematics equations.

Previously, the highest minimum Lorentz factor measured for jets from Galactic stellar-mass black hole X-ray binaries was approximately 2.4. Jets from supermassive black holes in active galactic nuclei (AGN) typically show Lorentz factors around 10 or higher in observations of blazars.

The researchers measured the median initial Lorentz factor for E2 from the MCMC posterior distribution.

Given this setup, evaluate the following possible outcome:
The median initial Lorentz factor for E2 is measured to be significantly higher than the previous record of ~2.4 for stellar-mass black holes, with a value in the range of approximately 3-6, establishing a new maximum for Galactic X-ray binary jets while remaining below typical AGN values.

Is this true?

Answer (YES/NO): NO